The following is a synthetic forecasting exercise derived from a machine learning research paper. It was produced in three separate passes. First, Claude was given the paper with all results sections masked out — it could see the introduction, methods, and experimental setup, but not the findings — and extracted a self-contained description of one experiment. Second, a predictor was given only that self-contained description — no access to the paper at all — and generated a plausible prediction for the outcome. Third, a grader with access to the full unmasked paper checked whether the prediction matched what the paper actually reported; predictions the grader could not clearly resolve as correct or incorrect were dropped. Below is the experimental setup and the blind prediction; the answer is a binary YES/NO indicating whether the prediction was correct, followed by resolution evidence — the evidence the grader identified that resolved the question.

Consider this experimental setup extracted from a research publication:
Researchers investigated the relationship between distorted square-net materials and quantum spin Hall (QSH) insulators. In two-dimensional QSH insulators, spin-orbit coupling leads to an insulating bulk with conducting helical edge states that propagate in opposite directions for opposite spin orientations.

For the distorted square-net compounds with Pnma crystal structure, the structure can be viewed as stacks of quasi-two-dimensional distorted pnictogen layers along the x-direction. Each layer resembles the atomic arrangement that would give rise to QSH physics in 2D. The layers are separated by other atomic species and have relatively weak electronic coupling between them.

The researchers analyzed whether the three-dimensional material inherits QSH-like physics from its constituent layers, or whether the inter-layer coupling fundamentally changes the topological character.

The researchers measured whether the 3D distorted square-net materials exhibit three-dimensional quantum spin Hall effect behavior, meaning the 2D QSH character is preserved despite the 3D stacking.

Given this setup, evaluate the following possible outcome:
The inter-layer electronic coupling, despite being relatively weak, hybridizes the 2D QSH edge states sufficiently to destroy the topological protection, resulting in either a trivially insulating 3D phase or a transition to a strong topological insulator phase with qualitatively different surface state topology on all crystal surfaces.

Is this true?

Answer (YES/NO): NO